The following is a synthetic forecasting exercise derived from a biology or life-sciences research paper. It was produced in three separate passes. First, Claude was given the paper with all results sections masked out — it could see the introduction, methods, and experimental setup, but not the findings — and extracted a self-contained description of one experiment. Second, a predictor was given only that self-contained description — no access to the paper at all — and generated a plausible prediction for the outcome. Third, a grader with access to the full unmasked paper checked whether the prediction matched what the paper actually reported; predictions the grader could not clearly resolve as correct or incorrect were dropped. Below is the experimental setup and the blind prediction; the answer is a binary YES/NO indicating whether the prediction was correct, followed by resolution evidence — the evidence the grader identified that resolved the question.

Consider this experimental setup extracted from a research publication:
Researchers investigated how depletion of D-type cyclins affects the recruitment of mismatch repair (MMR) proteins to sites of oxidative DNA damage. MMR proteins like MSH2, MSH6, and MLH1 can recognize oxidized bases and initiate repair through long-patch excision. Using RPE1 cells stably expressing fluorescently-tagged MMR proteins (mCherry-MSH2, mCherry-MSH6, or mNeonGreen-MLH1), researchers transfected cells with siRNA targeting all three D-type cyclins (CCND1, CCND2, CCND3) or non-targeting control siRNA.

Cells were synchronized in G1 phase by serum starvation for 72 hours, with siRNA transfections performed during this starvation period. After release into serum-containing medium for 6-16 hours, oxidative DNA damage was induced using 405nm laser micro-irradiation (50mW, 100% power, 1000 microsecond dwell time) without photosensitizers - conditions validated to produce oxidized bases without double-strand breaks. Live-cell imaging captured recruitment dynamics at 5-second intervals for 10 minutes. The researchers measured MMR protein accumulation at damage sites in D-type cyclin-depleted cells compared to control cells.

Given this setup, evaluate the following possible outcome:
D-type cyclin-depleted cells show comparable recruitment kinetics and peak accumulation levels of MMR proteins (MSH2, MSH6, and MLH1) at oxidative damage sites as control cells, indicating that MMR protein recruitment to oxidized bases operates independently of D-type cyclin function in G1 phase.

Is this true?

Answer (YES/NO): NO